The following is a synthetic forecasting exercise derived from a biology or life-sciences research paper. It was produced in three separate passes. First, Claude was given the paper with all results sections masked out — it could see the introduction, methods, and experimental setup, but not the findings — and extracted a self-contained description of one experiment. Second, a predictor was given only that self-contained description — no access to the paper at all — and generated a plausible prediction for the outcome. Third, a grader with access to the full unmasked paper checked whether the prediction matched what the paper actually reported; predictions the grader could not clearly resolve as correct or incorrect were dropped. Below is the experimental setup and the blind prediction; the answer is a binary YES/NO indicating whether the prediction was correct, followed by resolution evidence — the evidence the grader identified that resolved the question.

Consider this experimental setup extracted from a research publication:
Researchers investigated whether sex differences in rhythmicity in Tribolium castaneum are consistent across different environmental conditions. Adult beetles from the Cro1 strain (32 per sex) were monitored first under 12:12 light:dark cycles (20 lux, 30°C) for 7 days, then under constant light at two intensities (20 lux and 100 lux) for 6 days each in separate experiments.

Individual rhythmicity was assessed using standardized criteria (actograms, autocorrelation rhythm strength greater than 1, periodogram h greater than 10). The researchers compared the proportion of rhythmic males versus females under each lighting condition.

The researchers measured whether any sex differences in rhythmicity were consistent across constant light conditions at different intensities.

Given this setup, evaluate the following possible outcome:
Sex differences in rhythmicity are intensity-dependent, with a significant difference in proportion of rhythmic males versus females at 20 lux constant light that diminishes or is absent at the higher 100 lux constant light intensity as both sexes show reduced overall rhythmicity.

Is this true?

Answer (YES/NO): NO